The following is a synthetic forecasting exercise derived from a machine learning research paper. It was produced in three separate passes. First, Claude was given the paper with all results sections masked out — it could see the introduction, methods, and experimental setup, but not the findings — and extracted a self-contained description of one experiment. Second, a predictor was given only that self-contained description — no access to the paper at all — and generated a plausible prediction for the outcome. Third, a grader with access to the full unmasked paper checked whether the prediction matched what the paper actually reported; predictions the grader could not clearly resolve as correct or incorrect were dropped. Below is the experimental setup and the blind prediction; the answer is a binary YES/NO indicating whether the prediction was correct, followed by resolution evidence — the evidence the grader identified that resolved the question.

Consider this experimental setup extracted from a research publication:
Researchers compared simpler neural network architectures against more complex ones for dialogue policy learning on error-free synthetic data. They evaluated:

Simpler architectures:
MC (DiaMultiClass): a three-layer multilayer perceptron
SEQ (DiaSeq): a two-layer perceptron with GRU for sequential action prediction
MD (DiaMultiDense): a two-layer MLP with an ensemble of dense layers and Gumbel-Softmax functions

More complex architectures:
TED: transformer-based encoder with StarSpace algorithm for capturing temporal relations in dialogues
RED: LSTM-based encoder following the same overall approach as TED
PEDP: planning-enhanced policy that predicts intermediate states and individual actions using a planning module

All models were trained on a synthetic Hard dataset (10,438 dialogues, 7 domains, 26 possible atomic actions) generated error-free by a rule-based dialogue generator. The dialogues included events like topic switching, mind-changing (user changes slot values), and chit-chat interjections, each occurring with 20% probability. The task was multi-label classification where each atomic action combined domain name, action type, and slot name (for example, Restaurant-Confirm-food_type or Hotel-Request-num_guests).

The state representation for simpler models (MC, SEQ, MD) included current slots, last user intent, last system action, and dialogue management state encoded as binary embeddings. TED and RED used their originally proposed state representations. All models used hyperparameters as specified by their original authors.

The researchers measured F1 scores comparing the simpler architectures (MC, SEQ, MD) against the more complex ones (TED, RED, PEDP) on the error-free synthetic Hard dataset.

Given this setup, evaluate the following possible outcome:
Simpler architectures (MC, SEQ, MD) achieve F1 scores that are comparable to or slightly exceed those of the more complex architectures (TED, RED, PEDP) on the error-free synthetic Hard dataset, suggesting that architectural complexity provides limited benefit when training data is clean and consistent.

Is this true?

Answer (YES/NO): NO